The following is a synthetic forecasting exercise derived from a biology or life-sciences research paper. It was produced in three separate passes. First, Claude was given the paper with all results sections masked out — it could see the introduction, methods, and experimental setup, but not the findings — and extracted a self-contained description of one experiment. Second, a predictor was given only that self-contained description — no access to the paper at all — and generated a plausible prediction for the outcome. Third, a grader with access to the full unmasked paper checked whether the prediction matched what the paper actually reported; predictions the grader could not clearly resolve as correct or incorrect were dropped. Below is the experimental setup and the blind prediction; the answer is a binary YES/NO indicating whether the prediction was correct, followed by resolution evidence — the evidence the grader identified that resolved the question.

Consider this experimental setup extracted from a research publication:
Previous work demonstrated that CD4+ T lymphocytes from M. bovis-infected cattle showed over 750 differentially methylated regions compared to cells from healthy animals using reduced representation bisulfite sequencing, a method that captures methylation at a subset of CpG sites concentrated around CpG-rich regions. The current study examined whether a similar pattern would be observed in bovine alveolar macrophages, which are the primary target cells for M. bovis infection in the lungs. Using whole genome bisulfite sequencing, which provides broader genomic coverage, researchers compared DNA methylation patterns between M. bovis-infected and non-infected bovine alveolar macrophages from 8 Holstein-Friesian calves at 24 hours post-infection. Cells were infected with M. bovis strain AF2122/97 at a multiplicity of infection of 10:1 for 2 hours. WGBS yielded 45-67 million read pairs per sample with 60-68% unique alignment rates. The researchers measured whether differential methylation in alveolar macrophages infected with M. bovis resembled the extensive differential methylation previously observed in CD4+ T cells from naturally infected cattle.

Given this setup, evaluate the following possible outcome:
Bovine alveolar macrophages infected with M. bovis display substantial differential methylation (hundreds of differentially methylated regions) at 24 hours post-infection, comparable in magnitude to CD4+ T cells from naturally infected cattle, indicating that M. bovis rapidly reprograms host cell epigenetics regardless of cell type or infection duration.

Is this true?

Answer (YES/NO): NO